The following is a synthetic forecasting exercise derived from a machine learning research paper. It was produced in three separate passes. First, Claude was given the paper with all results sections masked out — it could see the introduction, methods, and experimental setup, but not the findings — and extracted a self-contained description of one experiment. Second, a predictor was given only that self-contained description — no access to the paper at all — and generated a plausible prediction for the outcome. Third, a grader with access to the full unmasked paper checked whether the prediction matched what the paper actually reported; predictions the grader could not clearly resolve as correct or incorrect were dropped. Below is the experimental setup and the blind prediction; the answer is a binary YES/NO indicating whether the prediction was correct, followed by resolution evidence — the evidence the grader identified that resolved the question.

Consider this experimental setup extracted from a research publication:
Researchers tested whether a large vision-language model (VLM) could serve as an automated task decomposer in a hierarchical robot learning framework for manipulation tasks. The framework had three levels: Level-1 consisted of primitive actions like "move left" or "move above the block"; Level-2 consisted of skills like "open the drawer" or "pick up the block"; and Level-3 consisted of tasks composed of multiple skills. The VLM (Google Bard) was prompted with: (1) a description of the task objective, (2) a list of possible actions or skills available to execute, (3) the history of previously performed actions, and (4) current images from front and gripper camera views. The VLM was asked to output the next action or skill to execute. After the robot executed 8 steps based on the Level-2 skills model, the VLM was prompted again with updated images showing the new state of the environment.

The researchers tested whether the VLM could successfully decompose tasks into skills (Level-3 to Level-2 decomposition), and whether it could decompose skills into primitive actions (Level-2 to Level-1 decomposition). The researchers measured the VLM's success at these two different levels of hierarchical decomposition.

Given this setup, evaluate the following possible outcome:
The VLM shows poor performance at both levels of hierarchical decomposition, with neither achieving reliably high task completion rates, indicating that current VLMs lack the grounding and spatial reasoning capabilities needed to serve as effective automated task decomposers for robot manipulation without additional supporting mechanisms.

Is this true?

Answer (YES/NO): NO